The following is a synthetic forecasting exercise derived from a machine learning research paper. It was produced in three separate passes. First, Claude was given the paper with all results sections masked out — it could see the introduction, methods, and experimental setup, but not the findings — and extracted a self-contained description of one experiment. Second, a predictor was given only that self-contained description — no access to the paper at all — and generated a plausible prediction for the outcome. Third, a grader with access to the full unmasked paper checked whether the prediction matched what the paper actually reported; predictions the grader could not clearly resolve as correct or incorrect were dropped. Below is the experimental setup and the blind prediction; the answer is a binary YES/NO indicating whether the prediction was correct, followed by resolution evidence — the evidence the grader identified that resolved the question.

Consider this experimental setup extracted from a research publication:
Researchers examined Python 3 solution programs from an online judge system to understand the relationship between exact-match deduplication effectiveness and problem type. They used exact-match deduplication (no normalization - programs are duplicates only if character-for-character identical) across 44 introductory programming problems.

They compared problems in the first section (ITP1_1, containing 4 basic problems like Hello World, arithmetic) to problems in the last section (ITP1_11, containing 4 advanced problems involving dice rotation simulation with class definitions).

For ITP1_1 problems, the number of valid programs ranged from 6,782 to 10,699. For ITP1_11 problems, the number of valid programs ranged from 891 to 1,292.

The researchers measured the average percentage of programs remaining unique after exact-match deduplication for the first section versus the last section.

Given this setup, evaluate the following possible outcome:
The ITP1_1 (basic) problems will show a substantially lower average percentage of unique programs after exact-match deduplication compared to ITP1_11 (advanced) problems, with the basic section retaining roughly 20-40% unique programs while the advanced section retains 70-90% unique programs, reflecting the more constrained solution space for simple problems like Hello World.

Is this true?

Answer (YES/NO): YES